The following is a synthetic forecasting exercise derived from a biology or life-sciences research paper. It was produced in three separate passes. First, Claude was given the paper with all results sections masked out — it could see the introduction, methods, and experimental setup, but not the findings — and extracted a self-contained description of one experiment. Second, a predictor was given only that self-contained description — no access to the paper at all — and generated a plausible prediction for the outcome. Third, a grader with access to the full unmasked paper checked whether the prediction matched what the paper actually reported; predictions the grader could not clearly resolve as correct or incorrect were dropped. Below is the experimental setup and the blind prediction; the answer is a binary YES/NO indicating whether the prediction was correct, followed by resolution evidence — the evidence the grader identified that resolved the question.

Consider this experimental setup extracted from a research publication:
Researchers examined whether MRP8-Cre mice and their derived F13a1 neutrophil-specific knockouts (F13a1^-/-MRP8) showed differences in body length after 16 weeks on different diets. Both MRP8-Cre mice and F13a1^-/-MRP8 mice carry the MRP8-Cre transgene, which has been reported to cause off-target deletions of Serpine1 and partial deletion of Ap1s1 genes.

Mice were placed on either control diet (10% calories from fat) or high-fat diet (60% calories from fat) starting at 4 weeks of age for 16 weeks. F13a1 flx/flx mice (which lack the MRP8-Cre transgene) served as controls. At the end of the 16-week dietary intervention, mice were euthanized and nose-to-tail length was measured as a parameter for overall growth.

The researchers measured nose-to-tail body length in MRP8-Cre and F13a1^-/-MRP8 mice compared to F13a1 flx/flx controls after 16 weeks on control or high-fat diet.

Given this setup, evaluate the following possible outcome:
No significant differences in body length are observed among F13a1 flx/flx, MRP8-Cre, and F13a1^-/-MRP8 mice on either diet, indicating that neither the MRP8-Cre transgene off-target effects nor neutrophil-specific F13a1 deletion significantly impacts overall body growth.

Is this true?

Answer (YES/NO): YES